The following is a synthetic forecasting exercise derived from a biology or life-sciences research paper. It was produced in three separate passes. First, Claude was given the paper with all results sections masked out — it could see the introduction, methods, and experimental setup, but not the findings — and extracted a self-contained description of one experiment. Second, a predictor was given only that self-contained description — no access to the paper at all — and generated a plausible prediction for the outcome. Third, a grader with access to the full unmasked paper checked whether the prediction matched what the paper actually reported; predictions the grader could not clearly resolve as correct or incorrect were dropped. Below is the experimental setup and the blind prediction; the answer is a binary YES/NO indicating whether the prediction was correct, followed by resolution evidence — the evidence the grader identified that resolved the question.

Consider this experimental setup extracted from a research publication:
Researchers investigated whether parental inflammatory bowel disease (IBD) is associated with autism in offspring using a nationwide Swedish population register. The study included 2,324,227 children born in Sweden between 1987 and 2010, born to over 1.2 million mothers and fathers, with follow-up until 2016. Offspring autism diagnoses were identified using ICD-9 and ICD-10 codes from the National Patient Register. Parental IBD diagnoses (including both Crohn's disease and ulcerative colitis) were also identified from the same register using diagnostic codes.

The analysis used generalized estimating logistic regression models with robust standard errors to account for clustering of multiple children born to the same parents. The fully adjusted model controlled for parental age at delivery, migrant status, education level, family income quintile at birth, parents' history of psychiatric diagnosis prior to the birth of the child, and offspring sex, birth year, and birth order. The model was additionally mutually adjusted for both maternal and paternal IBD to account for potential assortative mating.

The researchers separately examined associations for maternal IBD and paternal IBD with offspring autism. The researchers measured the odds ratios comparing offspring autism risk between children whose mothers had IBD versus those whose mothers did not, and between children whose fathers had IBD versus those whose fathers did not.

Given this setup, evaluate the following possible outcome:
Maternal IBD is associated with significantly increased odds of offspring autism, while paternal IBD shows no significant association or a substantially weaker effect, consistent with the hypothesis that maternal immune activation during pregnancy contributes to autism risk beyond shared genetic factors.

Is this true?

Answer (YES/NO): YES